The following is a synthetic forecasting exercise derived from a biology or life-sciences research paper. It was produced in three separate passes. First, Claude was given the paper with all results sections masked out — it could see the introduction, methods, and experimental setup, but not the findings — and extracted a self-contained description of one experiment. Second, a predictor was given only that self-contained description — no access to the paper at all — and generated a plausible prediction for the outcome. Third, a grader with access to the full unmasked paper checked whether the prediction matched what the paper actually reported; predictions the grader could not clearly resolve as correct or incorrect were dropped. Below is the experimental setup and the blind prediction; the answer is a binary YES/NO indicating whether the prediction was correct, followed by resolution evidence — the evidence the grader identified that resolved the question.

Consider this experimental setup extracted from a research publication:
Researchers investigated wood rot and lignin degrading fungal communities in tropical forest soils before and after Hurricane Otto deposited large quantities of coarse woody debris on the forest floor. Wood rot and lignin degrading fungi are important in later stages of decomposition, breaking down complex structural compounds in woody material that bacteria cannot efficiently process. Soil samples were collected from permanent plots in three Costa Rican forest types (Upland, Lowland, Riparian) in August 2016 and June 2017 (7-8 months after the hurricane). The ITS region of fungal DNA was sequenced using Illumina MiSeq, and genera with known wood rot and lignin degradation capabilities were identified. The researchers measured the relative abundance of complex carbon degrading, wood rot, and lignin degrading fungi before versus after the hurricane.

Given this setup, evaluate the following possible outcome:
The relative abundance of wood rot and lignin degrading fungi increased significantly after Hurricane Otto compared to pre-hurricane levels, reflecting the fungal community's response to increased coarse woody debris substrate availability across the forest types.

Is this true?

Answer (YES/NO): YES